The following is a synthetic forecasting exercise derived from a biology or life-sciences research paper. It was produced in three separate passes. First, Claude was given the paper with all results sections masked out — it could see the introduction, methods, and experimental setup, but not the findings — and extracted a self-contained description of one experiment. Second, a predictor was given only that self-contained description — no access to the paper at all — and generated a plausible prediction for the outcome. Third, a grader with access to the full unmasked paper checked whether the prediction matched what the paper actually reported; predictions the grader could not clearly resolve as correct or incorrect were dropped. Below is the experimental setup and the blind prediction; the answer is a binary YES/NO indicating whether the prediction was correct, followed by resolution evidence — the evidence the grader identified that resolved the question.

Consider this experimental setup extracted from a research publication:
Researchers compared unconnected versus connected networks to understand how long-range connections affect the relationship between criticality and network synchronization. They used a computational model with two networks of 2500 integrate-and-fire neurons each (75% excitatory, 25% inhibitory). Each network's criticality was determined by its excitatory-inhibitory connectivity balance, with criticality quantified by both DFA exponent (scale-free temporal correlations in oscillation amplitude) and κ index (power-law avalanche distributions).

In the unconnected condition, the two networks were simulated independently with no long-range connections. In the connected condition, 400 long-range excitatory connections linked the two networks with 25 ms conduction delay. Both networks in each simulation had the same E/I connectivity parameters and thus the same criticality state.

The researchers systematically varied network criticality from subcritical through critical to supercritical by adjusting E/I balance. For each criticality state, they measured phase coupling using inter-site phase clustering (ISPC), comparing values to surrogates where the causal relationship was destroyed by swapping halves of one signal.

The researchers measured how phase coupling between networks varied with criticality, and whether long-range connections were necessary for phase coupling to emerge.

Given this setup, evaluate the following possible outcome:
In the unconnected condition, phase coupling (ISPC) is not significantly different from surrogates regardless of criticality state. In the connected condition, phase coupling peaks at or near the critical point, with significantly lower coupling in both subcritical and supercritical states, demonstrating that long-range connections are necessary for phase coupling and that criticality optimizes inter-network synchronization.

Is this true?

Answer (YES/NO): NO